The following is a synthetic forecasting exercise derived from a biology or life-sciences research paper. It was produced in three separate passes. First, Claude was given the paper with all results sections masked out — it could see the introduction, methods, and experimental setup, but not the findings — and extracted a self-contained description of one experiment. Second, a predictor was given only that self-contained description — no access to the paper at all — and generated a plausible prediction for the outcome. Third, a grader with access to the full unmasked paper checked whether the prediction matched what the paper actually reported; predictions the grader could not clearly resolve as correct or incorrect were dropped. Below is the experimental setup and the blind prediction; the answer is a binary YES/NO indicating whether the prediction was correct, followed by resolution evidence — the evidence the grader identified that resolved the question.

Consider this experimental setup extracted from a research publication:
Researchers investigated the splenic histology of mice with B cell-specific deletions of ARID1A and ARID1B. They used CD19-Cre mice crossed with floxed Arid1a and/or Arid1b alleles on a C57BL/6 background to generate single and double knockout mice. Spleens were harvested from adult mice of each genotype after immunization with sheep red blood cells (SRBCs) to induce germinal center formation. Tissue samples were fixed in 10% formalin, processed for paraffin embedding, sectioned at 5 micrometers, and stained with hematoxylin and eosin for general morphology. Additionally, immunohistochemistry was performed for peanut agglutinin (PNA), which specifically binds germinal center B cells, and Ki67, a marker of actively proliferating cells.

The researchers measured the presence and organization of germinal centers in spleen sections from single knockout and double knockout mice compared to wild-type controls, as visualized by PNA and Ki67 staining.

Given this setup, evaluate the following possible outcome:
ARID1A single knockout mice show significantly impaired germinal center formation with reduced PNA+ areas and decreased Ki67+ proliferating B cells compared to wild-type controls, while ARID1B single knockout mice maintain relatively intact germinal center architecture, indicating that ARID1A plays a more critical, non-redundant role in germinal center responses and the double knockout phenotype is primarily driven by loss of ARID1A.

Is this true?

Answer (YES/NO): NO